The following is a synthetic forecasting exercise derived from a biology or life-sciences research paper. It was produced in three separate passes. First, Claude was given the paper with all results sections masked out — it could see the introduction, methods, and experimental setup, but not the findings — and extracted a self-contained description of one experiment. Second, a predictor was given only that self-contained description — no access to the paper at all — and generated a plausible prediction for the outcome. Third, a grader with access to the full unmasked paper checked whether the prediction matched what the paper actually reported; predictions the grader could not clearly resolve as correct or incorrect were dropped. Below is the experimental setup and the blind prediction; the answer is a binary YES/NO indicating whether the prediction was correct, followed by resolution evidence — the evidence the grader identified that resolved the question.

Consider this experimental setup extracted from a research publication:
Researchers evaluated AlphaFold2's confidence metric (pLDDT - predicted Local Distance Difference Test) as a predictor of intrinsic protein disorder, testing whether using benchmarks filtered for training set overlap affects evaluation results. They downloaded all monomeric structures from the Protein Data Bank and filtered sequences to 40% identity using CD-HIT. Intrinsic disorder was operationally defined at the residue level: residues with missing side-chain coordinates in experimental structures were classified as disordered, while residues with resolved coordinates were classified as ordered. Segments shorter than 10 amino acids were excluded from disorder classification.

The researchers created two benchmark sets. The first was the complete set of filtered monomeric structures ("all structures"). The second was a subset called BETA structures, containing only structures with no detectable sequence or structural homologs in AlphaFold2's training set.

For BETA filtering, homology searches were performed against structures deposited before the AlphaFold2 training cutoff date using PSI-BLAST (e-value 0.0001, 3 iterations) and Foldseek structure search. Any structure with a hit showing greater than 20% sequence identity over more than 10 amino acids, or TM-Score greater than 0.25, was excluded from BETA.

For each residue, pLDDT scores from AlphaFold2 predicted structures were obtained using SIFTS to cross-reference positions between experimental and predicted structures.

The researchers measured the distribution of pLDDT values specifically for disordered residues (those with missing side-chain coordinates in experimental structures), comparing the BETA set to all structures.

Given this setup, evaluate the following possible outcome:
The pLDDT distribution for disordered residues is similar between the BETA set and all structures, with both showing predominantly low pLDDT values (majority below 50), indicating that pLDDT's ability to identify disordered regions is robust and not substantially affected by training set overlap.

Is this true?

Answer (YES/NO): NO